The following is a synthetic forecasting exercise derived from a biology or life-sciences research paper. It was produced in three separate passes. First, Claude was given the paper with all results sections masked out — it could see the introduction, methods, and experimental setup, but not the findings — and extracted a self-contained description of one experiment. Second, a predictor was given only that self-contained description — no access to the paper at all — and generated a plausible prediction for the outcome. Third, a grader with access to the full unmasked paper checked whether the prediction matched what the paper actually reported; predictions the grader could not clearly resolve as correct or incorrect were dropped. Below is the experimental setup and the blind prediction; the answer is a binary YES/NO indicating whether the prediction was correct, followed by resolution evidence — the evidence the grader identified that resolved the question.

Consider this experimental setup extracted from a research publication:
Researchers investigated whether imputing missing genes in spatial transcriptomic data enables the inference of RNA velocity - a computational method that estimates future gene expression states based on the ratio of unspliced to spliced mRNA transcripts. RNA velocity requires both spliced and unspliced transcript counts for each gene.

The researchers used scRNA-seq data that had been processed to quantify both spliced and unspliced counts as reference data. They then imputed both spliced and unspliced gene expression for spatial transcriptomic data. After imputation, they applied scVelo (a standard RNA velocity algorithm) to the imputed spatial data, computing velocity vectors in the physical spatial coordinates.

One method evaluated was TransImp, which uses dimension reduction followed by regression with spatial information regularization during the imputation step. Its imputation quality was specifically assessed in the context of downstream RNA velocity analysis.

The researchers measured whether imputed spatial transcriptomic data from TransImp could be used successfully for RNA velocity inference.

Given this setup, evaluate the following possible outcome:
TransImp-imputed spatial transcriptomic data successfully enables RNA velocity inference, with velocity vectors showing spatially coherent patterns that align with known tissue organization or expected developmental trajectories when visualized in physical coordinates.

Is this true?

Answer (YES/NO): NO